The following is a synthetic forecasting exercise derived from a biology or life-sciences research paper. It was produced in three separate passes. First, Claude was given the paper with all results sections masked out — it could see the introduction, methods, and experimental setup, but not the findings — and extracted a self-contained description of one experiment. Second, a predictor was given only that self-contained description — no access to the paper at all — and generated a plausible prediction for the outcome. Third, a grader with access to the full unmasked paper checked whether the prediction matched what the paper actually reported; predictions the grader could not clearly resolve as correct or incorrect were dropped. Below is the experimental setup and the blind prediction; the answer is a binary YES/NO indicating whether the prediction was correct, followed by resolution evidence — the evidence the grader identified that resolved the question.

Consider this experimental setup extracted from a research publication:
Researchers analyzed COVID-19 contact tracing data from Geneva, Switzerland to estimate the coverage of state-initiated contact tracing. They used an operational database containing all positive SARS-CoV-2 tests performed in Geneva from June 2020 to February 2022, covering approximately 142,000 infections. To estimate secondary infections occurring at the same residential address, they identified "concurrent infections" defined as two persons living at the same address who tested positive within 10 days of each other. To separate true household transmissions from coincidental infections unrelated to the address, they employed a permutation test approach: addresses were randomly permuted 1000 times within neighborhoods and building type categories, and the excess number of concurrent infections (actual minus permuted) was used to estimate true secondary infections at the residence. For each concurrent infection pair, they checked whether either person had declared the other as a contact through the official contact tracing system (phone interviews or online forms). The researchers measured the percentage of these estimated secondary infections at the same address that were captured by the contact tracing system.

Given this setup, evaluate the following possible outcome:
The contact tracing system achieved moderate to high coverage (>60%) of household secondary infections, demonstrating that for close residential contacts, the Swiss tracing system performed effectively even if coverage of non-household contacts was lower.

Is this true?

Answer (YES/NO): NO